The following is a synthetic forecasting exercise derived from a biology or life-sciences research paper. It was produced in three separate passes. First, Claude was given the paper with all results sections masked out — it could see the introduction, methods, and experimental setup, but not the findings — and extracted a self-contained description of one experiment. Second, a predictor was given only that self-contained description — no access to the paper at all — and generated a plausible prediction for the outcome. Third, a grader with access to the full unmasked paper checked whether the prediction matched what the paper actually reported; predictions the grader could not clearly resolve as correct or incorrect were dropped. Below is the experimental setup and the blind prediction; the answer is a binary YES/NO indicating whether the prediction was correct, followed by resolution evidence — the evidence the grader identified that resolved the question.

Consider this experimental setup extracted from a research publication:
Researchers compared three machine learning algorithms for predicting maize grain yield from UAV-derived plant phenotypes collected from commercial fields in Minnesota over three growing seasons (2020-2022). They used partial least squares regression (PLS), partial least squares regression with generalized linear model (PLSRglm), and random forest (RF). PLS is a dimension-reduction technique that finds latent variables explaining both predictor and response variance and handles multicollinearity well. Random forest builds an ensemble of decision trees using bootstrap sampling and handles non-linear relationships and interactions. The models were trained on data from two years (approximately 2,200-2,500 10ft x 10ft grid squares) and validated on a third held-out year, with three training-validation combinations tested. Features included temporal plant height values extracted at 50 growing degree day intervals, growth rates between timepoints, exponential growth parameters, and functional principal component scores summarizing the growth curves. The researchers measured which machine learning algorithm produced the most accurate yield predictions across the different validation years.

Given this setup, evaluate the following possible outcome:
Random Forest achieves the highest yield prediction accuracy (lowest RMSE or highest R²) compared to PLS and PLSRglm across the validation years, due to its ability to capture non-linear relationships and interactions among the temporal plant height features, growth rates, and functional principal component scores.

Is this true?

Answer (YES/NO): NO